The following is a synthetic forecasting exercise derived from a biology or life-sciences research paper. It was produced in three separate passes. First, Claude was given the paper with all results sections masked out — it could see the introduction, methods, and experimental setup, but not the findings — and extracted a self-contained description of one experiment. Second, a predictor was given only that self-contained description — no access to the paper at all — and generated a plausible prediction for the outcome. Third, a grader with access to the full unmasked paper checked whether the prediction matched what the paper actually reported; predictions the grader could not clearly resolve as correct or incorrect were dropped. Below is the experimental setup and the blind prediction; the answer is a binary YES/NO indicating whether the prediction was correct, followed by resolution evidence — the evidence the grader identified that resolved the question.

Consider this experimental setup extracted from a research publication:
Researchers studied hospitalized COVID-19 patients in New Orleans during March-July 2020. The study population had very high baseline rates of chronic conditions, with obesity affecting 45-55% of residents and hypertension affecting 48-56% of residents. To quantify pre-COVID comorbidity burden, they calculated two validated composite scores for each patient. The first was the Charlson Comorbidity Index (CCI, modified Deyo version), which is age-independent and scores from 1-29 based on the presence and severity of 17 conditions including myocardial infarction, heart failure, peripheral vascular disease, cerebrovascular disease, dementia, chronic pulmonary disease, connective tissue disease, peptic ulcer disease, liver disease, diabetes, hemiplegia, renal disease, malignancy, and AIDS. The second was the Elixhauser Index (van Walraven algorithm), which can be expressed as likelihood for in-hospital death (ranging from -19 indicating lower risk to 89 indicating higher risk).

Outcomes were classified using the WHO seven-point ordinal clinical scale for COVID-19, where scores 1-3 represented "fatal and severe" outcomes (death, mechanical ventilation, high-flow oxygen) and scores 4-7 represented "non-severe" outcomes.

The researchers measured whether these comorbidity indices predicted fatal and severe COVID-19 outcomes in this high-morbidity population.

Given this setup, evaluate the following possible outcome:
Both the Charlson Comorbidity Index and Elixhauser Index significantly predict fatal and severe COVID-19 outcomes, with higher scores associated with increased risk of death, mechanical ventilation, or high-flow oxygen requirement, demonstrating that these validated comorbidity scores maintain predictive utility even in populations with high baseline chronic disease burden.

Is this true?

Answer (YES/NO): NO